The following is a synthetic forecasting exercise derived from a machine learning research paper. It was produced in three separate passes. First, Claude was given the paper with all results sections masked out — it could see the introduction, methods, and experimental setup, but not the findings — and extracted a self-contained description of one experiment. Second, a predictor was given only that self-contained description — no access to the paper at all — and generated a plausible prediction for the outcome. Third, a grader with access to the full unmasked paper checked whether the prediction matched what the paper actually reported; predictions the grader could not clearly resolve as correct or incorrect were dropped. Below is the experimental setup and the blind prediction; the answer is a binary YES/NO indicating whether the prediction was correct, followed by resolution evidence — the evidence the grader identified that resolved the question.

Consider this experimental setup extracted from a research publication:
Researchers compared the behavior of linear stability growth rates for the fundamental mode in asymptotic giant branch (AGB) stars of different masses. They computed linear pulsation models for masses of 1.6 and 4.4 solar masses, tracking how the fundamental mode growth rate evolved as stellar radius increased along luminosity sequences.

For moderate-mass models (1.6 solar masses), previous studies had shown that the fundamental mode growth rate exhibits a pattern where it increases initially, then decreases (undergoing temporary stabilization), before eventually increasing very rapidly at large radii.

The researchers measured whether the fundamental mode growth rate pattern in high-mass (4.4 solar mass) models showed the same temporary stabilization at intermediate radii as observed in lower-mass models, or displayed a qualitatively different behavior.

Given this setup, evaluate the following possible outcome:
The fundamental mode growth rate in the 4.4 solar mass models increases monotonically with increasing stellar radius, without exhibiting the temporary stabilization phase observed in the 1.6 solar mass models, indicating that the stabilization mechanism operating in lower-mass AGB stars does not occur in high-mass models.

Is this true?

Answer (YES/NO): YES